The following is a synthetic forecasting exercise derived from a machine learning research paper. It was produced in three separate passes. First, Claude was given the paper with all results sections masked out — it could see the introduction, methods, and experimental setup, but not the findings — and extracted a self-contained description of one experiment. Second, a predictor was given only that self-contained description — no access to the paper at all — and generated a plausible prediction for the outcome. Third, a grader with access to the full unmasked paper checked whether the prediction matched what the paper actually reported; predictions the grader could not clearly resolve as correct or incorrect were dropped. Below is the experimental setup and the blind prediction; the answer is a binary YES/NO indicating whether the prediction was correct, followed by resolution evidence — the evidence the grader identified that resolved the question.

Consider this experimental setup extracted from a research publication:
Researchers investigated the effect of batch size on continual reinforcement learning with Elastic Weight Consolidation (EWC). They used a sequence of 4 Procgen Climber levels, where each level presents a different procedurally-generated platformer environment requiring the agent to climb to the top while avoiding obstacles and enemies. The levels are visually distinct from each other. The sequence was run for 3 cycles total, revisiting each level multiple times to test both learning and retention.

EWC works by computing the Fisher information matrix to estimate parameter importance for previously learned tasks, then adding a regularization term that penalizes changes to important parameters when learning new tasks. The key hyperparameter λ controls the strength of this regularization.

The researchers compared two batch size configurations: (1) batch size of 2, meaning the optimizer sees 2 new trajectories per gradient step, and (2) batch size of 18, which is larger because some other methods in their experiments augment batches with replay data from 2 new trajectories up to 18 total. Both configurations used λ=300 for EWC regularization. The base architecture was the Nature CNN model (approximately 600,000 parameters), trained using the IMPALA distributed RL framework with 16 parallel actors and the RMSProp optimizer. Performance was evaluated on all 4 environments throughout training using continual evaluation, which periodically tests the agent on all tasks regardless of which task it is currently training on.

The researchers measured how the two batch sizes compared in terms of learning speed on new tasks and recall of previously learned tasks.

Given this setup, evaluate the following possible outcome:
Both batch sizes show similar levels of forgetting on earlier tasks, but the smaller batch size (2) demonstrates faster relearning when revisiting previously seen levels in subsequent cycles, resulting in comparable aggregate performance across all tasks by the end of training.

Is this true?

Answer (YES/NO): NO